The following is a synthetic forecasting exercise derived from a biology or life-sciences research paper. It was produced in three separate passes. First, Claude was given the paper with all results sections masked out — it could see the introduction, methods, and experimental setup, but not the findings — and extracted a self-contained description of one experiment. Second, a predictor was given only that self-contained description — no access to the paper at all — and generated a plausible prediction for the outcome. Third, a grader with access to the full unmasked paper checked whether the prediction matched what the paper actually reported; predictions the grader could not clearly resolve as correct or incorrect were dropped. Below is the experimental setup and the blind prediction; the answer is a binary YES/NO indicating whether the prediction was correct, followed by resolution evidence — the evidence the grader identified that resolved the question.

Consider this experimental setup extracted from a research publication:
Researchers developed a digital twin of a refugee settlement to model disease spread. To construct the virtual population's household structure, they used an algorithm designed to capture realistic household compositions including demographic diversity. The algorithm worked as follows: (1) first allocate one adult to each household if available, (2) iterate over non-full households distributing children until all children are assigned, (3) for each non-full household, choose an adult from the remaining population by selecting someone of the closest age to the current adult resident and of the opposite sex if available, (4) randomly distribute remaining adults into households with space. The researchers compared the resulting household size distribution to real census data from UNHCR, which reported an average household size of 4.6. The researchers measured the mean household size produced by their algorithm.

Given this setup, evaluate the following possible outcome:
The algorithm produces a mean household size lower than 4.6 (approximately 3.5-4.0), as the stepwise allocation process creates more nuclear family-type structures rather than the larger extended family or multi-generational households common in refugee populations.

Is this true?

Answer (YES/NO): NO